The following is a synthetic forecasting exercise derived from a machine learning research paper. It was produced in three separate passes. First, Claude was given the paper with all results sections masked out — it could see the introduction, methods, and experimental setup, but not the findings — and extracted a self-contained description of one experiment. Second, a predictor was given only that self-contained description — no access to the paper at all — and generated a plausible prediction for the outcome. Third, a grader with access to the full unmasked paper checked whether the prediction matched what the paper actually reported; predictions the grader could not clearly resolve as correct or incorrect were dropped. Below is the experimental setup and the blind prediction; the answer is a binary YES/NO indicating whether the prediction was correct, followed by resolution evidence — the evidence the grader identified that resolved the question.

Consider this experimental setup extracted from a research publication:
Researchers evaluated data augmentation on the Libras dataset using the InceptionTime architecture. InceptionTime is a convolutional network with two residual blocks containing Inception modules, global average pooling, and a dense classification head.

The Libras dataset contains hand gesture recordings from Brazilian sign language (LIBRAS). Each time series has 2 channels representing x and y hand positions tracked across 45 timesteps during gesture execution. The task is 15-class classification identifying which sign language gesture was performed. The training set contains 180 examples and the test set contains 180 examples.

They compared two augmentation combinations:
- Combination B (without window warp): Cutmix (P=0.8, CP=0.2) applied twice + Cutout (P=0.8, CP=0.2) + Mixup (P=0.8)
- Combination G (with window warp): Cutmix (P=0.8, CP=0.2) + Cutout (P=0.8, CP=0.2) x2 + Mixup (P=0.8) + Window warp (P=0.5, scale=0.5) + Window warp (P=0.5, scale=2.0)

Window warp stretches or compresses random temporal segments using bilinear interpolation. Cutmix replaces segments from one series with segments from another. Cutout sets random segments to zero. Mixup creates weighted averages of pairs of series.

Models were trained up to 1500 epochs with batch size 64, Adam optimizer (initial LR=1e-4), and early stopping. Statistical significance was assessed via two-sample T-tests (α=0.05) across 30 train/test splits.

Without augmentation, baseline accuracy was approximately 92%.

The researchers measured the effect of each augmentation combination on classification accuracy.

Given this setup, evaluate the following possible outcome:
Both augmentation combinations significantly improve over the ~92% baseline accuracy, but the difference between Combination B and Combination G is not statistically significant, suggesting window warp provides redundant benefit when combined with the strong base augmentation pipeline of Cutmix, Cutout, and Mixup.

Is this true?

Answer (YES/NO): NO